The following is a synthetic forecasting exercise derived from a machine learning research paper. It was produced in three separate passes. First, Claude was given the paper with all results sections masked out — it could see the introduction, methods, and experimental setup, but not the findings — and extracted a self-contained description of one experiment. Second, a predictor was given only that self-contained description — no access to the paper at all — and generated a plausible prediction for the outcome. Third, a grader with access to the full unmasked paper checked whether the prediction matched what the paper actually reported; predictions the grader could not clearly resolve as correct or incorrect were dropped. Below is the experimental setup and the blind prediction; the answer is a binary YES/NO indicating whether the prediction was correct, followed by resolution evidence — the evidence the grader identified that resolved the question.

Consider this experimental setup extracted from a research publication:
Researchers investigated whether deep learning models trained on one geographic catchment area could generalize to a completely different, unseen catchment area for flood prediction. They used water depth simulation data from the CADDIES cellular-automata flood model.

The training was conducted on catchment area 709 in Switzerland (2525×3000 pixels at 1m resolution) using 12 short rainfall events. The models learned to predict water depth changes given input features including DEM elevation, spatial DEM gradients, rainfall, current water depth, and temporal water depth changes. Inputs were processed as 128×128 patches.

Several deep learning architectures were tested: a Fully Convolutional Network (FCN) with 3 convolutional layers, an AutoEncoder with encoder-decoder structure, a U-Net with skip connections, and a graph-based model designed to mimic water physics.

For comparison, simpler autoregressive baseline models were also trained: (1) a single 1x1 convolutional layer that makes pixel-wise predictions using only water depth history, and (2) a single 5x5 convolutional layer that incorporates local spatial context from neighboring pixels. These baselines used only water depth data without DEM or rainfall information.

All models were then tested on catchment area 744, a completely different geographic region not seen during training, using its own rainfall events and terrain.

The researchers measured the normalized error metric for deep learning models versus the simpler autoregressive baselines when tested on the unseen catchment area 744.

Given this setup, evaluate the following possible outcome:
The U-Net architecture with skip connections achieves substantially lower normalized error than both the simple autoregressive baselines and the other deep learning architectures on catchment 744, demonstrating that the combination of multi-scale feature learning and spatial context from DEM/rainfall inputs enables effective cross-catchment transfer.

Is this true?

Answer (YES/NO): NO